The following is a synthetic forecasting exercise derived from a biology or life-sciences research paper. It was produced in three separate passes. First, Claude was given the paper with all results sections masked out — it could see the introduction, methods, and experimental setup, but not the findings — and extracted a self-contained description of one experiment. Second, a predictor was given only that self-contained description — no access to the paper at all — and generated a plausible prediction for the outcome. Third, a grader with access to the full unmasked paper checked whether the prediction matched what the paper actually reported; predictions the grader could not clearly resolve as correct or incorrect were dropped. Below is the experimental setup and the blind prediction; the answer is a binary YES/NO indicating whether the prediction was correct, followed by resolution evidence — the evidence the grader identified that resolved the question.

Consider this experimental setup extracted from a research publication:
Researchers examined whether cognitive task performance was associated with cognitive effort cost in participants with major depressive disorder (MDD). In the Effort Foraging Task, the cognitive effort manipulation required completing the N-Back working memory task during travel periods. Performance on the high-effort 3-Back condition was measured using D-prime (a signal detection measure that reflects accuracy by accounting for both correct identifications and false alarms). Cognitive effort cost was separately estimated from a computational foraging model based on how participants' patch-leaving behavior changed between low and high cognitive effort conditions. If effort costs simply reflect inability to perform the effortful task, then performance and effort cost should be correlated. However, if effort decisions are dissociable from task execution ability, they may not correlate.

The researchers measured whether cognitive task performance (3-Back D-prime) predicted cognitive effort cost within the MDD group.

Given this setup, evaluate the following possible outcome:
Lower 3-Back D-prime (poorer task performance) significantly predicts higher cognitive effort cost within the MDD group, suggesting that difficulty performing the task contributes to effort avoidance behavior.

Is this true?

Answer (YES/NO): NO